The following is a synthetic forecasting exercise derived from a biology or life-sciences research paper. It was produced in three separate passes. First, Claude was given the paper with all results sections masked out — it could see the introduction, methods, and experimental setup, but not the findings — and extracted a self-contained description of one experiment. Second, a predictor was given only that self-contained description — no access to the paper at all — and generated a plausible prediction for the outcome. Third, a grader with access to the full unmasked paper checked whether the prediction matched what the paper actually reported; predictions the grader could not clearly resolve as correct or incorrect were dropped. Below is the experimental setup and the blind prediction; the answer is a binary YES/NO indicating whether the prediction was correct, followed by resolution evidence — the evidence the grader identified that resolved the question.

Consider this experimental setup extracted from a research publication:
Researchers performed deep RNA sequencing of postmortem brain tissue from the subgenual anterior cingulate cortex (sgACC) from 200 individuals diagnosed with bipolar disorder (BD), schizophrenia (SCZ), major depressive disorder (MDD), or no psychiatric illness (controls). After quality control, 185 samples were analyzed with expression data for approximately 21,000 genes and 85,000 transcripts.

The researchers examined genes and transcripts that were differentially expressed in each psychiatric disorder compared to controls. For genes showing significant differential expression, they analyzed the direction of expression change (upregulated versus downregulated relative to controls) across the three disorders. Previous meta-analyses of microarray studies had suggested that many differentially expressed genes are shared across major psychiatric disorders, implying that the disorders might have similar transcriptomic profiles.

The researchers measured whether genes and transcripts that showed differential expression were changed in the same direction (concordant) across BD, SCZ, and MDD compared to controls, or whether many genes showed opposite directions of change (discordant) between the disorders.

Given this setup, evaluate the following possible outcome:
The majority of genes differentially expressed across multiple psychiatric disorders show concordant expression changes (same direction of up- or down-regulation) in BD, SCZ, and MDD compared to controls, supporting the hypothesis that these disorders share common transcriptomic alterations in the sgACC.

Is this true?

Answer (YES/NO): YES